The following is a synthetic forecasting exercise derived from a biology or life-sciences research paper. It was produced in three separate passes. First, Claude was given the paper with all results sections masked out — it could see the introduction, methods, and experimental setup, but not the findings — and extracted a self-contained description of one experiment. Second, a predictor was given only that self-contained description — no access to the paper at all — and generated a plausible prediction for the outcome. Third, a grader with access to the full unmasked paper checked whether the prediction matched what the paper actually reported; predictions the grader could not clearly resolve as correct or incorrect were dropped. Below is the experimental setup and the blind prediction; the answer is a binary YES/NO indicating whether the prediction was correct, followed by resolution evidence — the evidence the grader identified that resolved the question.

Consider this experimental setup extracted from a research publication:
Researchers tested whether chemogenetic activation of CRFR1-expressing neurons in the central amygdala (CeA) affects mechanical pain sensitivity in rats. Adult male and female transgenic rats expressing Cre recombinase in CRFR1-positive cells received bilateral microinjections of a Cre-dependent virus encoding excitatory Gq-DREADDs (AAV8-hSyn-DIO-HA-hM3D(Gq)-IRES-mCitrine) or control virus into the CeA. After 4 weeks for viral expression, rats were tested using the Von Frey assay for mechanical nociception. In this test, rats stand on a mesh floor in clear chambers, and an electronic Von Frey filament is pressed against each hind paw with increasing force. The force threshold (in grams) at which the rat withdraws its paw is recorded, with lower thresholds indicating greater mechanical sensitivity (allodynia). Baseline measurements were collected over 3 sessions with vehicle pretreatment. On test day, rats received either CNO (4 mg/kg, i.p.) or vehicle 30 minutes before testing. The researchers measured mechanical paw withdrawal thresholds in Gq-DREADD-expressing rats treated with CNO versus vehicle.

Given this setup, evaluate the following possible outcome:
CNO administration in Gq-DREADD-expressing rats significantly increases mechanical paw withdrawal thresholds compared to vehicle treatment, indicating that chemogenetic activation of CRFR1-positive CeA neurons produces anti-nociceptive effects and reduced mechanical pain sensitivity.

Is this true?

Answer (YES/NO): NO